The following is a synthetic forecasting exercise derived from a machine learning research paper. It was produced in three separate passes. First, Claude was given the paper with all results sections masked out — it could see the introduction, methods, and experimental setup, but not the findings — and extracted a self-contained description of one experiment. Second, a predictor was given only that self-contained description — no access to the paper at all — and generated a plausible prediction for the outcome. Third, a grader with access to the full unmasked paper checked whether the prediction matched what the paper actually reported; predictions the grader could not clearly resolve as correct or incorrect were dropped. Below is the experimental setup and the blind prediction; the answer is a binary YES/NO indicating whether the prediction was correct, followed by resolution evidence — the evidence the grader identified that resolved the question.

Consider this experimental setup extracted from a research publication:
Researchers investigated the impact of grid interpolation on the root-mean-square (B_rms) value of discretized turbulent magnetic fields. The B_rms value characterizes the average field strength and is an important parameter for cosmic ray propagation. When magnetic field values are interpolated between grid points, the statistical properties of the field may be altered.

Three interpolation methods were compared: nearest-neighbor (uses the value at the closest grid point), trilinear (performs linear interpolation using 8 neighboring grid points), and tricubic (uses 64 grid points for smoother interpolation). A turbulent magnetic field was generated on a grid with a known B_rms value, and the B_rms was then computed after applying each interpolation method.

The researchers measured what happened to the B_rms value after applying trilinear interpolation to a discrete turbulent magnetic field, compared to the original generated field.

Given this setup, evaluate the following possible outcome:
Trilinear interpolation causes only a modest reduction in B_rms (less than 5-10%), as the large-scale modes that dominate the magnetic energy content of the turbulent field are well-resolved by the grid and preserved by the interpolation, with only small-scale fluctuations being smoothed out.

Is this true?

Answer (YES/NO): NO